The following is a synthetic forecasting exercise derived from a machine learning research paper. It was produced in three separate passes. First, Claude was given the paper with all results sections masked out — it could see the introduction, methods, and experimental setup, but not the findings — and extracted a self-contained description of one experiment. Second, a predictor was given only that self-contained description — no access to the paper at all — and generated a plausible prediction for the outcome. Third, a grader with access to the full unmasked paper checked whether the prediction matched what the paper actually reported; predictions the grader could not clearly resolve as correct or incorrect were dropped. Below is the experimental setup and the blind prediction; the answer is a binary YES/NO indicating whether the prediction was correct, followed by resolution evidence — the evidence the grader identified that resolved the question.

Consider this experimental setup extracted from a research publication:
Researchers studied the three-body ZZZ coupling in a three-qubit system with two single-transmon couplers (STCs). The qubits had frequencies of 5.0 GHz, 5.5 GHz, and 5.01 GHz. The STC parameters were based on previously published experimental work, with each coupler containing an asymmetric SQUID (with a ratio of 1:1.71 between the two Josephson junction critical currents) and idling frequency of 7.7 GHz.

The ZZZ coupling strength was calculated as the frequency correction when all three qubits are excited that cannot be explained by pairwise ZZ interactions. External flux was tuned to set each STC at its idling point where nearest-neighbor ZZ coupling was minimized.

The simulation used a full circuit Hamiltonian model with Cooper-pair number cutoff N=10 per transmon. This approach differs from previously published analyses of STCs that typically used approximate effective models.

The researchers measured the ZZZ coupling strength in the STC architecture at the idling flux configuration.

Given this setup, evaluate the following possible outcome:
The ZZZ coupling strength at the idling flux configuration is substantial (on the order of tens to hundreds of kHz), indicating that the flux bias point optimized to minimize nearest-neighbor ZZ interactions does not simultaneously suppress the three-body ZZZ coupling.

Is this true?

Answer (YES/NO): NO